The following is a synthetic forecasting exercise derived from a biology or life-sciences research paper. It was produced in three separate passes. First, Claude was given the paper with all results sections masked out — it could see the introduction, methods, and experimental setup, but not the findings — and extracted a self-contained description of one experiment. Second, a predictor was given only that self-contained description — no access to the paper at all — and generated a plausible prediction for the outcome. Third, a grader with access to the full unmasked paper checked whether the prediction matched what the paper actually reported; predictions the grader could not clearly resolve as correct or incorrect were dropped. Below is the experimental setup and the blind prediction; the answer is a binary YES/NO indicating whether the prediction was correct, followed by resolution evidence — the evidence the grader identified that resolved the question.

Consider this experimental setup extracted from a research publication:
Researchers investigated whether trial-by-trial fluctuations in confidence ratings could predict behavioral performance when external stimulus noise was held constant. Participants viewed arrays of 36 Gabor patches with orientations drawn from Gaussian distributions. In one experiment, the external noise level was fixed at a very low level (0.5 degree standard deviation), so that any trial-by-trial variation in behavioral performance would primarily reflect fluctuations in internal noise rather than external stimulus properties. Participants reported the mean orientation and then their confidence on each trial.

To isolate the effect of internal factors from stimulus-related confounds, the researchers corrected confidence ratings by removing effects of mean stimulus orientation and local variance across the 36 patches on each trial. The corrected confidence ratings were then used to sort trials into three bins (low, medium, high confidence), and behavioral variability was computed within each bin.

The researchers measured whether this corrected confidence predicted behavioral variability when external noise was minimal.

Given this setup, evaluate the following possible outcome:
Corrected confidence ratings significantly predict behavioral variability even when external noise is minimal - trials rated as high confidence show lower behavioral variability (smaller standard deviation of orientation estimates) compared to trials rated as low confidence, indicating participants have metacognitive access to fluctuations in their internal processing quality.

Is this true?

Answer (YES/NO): YES